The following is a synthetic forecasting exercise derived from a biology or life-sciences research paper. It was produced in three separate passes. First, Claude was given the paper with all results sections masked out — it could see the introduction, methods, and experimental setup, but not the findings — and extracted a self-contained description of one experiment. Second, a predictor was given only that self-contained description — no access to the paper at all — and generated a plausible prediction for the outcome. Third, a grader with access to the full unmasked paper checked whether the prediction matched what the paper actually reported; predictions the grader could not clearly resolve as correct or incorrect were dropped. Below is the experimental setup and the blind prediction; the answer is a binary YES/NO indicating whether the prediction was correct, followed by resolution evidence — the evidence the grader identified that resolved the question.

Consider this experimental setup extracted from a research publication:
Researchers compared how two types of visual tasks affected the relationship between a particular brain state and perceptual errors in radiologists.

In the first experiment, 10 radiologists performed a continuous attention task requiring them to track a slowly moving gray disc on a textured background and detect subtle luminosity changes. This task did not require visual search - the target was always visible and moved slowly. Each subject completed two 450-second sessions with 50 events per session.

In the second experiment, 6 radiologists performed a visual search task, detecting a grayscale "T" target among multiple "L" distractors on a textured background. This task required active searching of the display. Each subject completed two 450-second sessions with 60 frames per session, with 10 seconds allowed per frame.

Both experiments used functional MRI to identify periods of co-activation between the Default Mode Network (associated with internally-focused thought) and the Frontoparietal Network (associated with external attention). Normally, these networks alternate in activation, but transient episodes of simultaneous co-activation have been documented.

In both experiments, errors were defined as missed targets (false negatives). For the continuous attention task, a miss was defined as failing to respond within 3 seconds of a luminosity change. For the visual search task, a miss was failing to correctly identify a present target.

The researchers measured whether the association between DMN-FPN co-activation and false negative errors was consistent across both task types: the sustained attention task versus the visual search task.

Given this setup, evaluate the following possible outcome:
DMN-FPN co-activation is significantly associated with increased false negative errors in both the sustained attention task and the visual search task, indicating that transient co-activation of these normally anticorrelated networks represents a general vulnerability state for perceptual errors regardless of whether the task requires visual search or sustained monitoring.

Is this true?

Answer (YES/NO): YES